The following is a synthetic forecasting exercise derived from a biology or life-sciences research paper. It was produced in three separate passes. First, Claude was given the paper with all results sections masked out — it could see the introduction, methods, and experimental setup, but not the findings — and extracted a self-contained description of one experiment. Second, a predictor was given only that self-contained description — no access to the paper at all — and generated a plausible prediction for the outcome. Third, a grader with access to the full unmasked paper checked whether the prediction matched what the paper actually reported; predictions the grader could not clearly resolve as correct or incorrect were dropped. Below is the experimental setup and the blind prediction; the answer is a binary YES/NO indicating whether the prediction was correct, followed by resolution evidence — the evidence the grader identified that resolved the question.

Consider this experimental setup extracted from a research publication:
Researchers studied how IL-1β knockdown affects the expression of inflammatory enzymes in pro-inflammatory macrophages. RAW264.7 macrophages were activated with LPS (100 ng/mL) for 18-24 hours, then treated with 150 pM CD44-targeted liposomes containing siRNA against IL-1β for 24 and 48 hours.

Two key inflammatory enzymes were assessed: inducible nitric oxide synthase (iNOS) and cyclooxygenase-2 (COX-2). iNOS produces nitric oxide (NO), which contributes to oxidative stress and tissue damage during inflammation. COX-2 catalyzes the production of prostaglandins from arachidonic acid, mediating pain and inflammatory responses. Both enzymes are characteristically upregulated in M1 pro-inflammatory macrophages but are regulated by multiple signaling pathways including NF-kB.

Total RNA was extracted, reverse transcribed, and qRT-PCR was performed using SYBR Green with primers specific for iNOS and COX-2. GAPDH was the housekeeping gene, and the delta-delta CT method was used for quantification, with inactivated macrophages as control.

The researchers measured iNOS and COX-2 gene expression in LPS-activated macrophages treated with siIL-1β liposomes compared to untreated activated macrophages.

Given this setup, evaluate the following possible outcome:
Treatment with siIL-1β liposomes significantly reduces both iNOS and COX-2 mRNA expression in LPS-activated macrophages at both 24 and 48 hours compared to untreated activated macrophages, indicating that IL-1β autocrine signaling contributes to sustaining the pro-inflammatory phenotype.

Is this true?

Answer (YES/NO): YES